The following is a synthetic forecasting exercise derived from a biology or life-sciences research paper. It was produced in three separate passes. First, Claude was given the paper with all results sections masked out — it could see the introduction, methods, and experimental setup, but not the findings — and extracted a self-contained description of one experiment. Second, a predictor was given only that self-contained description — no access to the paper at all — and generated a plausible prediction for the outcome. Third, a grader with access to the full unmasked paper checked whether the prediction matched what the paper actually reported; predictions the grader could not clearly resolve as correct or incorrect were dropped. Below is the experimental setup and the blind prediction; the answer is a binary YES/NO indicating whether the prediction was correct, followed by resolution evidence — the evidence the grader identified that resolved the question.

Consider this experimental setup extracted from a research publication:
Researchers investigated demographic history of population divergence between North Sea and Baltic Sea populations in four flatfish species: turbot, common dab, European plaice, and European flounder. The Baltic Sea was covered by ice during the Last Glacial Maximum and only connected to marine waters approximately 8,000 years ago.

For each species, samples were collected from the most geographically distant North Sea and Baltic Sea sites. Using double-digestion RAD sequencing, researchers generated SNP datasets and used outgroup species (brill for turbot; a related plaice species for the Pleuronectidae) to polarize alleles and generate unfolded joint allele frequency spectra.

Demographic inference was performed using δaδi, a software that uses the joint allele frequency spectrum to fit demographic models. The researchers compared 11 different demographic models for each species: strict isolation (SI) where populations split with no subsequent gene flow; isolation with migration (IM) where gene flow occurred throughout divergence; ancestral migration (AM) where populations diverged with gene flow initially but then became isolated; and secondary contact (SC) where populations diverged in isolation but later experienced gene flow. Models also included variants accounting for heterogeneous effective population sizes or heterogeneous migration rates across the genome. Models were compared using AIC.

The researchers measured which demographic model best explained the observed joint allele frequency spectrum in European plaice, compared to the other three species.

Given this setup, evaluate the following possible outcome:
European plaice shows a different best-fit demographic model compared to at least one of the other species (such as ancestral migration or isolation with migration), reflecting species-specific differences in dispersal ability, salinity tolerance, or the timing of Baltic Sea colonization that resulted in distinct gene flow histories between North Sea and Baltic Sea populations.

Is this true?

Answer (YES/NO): YES